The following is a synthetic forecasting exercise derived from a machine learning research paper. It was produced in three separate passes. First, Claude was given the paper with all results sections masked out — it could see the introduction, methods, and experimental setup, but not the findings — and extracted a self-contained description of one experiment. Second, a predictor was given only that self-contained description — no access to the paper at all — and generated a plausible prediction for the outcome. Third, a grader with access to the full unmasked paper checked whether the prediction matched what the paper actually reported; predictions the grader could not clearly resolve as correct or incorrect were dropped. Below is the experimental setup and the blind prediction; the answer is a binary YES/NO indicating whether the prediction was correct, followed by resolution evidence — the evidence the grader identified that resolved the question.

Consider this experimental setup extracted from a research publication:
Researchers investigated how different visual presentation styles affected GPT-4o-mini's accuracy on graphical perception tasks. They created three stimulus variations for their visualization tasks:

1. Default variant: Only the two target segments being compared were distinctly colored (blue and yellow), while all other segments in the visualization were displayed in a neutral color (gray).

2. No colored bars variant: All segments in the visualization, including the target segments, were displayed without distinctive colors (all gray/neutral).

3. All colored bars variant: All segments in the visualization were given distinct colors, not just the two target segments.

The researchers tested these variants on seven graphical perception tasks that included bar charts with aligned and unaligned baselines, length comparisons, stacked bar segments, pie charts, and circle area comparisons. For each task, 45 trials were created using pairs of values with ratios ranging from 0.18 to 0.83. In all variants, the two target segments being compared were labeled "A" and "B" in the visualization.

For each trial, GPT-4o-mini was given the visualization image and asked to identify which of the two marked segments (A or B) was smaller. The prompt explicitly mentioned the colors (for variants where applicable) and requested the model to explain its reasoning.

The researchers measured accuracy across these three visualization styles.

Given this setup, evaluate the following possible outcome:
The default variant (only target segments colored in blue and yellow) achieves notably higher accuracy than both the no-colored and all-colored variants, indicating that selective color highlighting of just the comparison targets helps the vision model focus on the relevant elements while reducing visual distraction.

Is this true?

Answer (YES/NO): YES